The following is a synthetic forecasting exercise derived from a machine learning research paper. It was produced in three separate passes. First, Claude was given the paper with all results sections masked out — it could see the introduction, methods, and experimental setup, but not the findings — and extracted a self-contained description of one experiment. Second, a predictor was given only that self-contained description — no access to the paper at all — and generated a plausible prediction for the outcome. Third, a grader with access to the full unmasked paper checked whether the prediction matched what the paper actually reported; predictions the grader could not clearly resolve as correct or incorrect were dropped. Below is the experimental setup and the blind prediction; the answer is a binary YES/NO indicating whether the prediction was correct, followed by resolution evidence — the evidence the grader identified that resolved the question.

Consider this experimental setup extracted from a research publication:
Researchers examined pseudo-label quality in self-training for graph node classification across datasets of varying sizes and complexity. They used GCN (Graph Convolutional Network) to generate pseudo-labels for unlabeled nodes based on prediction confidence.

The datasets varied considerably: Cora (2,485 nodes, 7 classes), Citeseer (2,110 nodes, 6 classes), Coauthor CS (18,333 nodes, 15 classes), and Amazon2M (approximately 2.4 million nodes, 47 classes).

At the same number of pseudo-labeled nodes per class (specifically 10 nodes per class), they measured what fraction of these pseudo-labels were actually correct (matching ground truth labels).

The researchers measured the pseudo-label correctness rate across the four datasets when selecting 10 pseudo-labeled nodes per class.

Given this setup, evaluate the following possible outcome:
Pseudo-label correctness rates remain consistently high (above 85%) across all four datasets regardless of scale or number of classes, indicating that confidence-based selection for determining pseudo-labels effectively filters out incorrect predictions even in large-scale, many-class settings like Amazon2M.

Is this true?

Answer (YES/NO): NO